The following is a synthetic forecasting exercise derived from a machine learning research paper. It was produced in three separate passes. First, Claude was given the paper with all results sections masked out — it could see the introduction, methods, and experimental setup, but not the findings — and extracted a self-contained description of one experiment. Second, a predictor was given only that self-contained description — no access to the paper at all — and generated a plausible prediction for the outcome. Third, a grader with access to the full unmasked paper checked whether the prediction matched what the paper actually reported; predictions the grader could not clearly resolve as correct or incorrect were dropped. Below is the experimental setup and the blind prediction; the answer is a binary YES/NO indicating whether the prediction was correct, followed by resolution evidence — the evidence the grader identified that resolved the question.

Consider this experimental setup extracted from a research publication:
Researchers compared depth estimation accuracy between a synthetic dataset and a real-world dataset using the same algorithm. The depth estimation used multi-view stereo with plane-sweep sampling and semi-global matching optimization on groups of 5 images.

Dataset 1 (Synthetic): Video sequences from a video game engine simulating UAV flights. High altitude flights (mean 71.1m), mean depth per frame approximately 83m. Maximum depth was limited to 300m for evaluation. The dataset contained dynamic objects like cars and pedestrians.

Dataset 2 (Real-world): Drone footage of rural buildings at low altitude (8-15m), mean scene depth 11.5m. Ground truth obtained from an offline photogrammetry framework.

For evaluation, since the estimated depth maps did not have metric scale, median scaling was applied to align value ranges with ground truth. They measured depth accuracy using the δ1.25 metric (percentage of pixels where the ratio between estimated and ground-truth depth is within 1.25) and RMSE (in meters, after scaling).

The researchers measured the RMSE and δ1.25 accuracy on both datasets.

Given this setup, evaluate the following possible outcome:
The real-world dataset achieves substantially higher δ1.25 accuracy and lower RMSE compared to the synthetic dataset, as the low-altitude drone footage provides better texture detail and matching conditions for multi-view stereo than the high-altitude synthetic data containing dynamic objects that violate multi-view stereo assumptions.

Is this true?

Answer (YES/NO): NO